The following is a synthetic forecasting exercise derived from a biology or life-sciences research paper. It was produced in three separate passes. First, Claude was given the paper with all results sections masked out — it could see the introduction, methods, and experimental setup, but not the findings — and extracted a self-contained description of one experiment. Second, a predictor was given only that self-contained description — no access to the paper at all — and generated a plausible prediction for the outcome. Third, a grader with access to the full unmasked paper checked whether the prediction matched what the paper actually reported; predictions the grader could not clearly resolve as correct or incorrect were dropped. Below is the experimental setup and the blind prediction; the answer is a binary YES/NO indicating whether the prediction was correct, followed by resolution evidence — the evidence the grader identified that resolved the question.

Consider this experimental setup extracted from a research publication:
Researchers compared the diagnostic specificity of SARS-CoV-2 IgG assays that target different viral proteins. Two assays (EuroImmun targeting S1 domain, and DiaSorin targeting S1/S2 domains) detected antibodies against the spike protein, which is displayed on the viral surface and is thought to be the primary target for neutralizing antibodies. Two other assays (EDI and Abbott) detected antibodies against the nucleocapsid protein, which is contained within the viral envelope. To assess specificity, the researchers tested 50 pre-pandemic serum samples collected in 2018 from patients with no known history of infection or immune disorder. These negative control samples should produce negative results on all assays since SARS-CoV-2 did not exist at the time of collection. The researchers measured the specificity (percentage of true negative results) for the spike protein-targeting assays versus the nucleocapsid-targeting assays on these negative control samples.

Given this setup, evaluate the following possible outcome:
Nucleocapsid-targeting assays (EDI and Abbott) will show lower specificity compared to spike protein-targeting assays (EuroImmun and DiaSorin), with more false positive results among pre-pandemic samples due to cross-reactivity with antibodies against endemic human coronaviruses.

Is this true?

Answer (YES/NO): NO